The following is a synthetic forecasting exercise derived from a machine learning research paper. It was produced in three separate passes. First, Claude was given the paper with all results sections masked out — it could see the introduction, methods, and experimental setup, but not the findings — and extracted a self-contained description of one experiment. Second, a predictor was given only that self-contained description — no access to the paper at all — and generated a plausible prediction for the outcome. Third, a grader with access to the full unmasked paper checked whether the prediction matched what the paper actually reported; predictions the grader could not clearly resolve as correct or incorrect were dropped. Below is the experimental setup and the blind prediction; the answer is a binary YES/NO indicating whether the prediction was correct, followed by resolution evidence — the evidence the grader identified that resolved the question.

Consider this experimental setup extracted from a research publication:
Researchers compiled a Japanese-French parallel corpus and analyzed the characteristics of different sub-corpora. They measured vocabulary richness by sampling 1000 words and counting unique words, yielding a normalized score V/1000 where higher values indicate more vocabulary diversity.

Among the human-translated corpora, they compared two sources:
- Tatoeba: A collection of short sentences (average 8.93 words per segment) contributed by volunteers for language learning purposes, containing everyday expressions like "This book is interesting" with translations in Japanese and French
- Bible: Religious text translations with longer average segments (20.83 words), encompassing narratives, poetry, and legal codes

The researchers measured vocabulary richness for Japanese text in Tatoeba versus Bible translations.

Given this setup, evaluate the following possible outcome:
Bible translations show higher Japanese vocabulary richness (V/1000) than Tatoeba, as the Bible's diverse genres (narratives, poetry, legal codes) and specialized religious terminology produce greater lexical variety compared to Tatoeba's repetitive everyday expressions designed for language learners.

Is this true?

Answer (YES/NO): NO